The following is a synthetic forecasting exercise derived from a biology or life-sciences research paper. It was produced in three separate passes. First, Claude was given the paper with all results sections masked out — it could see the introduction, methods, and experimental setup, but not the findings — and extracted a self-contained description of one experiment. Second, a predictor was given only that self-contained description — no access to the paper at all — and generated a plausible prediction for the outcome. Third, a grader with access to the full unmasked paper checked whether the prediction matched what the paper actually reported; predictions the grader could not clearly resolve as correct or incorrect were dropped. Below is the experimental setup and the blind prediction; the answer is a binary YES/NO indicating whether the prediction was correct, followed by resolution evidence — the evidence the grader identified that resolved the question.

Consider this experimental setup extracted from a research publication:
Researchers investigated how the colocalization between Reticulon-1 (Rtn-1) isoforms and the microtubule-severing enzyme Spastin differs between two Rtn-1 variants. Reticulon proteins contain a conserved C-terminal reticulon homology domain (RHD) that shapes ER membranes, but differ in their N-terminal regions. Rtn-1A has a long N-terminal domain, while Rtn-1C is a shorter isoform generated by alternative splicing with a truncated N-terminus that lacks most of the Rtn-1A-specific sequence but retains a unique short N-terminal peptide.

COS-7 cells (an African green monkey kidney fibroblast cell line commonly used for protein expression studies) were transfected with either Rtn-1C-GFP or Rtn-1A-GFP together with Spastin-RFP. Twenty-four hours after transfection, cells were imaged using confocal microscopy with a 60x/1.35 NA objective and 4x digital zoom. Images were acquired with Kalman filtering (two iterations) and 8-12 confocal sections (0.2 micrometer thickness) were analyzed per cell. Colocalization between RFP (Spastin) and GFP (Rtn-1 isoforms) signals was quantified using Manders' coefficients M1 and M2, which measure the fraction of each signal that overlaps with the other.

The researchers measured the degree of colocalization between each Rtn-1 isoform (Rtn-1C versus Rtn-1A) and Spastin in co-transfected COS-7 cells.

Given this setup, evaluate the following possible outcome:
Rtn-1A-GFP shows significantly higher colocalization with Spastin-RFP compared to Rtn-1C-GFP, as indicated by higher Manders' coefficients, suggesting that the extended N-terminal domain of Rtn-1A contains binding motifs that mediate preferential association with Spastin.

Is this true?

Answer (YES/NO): NO